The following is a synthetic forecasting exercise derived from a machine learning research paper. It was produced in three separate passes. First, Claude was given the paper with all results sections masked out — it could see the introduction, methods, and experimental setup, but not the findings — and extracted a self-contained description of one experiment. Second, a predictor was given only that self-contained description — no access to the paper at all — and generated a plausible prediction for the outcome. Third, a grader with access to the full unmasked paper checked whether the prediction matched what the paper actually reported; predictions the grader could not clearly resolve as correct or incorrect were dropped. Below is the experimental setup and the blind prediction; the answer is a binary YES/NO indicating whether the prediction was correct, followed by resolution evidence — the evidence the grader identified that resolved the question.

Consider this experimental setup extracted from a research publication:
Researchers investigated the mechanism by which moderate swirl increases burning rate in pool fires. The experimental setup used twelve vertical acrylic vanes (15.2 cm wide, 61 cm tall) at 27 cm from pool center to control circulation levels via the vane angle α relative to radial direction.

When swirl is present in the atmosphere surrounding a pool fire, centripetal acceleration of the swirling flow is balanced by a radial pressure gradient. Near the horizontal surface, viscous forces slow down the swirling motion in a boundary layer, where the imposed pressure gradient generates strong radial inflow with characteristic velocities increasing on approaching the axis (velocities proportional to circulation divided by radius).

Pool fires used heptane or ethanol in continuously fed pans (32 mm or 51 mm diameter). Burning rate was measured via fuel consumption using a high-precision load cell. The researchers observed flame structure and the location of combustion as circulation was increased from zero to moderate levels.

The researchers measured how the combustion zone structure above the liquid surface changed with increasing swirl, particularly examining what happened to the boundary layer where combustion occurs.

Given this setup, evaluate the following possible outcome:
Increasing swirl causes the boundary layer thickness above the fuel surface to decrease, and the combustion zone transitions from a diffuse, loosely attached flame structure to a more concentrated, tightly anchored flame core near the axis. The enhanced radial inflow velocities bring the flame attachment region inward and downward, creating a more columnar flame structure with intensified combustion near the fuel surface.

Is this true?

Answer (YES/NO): NO